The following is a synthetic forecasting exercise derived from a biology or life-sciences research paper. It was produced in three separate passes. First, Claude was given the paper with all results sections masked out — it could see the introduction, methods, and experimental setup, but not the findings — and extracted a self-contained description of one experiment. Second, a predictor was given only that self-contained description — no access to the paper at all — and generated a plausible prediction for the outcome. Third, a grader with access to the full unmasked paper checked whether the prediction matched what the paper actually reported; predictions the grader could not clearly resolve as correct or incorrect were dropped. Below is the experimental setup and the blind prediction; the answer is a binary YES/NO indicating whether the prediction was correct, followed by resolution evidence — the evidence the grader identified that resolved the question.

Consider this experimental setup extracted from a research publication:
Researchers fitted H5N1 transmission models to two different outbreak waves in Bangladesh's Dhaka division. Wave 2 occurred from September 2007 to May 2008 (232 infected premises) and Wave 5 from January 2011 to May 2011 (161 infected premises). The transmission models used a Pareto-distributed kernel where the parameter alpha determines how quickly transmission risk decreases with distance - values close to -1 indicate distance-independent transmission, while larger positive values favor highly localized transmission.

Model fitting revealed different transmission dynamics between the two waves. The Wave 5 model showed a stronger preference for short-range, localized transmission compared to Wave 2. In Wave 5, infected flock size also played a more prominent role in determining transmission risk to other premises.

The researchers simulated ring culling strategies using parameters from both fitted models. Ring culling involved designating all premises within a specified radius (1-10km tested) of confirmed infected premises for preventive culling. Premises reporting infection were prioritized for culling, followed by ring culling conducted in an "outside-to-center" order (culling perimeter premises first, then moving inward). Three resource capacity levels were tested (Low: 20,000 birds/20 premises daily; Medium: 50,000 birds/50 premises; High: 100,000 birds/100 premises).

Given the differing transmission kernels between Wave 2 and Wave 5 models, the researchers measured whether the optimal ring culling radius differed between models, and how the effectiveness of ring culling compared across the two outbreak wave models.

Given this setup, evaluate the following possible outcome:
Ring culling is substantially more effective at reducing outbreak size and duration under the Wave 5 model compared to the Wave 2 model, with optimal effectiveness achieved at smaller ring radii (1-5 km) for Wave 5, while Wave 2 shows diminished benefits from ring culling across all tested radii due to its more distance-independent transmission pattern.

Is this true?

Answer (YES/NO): NO